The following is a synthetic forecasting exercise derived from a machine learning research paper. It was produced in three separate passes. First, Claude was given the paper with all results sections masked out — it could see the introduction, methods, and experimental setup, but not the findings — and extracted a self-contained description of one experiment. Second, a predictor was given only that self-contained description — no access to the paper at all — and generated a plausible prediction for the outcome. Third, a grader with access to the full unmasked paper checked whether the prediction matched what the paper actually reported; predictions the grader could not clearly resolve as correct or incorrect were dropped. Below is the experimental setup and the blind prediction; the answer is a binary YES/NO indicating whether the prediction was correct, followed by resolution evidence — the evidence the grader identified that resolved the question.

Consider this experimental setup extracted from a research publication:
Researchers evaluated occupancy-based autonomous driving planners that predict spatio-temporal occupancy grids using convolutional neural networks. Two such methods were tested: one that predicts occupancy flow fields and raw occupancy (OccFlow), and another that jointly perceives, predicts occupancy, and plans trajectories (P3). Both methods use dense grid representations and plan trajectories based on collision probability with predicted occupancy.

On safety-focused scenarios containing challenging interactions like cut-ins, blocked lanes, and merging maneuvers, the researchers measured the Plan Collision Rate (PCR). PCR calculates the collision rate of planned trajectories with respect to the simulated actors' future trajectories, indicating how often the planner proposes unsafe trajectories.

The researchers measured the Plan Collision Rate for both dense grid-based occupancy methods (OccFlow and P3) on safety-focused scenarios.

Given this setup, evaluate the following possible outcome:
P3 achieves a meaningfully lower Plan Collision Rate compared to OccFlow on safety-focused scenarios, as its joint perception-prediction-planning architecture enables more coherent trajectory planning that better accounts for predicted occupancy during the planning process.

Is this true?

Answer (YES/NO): YES